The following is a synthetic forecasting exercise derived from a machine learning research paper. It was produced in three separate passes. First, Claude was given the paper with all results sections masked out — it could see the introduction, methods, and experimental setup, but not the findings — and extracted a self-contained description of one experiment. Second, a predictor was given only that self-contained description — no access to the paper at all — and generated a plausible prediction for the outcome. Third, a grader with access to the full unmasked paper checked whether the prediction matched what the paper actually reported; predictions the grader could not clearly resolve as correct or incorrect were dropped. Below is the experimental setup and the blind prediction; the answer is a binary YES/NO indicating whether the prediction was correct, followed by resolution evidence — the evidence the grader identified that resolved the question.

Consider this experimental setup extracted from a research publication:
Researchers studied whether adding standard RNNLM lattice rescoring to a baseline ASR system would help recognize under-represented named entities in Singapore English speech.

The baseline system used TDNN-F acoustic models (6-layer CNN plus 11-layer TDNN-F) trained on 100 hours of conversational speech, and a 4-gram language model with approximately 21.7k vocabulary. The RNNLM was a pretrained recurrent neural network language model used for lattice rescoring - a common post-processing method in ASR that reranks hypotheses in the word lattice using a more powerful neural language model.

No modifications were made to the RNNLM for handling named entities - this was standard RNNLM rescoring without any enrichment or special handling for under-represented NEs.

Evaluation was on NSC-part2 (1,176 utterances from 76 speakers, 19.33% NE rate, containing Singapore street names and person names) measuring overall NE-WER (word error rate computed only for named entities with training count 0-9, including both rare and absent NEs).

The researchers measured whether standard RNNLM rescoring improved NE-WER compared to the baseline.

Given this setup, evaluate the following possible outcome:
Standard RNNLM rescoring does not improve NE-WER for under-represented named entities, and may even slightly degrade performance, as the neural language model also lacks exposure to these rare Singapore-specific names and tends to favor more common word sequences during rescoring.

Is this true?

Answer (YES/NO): NO